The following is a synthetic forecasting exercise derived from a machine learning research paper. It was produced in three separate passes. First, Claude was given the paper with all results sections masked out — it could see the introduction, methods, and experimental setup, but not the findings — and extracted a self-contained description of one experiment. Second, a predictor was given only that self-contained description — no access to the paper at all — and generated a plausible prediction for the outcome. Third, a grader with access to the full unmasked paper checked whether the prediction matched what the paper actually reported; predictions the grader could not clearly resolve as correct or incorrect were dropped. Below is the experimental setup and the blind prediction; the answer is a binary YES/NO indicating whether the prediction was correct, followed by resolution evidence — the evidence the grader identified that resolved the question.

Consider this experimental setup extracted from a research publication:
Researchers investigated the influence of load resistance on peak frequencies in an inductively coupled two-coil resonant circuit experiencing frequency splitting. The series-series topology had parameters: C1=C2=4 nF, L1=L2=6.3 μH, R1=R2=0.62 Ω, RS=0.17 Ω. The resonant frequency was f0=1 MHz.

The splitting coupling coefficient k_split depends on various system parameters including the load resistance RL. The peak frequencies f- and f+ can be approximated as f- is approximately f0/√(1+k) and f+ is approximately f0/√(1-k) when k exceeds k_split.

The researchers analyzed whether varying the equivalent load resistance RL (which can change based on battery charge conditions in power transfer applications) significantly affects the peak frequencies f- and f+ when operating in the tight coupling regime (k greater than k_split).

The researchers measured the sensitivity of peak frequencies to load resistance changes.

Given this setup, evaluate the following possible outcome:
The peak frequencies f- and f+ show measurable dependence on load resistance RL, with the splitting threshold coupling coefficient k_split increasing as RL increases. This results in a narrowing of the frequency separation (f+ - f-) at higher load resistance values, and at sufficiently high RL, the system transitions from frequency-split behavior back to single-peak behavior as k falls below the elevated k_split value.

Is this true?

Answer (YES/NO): NO